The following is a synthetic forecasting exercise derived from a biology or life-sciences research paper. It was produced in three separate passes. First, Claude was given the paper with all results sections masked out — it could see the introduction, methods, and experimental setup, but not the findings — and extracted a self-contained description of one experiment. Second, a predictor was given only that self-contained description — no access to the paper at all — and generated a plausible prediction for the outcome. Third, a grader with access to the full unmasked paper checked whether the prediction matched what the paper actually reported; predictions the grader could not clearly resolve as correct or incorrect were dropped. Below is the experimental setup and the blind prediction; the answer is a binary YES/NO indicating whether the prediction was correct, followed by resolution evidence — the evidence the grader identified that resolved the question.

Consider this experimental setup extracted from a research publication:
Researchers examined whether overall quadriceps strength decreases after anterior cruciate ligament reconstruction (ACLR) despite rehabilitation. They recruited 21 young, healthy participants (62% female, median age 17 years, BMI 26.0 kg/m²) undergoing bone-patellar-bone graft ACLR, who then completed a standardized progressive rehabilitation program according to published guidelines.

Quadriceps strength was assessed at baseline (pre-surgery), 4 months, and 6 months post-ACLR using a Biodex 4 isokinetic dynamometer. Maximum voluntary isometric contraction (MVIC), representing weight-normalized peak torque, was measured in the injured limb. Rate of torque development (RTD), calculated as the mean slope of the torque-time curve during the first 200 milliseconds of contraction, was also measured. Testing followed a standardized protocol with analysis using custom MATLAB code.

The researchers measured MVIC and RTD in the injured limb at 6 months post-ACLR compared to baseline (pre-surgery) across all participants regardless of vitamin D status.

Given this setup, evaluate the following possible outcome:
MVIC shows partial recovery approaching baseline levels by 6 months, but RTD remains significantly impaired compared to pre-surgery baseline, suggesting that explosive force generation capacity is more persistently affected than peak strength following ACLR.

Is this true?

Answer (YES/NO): NO